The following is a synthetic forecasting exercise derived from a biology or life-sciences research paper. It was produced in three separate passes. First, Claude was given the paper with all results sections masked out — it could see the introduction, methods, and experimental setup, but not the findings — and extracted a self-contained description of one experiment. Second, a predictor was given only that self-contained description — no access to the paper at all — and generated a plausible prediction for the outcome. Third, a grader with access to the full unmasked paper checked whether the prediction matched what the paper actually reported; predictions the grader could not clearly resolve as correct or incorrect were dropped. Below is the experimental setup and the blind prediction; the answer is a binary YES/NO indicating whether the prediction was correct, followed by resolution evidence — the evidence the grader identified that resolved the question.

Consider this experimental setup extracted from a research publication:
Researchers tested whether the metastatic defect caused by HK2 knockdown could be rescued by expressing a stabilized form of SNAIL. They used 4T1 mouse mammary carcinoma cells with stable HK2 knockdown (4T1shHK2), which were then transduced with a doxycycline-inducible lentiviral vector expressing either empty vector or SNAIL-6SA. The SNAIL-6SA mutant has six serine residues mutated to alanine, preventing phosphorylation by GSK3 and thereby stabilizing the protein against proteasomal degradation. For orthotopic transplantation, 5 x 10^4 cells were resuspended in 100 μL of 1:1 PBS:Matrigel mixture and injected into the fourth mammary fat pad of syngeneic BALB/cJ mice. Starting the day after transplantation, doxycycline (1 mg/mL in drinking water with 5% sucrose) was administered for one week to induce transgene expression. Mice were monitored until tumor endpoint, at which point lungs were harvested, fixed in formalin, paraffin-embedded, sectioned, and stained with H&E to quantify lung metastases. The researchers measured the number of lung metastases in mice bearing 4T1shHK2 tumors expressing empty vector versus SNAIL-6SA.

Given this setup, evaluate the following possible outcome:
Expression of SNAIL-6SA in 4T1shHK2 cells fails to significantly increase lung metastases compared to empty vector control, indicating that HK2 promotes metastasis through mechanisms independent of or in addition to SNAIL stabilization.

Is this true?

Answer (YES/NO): NO